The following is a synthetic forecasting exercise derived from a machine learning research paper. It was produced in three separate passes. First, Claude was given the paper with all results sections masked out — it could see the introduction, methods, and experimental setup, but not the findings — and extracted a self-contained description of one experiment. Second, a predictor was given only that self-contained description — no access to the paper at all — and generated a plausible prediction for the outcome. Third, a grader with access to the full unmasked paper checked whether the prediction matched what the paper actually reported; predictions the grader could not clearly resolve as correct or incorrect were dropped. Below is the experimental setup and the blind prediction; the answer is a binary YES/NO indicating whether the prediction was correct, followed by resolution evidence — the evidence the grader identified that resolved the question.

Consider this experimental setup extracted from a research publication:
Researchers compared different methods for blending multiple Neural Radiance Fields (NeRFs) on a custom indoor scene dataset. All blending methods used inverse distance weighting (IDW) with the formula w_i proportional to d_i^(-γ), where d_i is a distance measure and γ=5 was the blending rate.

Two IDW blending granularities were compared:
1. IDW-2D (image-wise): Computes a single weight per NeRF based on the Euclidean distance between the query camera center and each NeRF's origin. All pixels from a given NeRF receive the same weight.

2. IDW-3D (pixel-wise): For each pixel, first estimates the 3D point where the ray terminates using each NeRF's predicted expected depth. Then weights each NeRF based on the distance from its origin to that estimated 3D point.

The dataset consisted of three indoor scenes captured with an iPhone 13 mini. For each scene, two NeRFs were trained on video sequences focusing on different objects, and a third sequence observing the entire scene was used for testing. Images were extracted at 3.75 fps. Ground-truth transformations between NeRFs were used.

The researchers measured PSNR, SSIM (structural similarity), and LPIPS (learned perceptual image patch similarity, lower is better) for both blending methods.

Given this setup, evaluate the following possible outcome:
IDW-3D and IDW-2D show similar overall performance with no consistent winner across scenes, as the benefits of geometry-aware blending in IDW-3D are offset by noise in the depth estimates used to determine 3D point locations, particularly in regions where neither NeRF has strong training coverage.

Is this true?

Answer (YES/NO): NO